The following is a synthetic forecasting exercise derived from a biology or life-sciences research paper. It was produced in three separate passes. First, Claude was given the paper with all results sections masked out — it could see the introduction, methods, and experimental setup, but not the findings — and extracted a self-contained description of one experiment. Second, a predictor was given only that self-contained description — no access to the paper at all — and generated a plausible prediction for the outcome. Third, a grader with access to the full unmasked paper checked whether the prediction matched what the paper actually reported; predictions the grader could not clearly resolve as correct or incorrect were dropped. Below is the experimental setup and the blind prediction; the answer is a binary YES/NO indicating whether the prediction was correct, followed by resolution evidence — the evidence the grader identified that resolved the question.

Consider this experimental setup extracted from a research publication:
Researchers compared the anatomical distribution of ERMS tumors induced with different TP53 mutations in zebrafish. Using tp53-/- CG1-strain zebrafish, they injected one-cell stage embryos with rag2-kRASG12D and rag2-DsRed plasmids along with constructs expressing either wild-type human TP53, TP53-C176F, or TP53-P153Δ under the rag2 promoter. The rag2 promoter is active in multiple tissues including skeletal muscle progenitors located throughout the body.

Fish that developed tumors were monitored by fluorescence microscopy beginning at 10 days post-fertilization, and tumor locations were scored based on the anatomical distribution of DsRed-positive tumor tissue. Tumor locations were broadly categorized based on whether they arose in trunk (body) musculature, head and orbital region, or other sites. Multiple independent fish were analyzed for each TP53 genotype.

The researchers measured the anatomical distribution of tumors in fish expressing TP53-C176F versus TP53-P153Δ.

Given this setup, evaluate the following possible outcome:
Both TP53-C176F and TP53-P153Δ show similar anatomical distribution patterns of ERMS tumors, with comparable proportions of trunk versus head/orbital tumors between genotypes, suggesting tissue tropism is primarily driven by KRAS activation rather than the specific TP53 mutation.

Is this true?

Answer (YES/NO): NO